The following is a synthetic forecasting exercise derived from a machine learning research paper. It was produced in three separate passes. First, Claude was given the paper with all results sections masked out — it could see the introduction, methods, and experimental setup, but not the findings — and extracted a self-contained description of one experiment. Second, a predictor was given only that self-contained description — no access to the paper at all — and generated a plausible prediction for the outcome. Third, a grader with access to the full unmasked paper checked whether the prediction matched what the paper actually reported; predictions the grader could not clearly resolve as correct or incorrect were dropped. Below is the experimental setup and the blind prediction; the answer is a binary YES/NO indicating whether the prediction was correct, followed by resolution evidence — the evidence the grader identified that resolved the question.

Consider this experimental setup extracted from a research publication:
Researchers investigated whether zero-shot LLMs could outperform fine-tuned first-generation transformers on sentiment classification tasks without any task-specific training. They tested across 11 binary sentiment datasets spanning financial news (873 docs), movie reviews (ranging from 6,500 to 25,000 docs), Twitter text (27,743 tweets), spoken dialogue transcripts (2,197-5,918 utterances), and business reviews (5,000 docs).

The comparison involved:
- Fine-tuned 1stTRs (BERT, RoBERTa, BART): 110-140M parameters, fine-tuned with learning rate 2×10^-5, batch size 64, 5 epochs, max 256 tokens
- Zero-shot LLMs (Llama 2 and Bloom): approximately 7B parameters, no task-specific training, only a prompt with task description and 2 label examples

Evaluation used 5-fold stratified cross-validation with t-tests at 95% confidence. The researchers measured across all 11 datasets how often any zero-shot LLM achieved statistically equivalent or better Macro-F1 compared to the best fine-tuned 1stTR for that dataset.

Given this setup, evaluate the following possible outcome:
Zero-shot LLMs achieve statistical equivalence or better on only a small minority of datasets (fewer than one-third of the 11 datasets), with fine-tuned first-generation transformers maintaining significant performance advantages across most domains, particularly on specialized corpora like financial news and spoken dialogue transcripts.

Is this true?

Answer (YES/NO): YES